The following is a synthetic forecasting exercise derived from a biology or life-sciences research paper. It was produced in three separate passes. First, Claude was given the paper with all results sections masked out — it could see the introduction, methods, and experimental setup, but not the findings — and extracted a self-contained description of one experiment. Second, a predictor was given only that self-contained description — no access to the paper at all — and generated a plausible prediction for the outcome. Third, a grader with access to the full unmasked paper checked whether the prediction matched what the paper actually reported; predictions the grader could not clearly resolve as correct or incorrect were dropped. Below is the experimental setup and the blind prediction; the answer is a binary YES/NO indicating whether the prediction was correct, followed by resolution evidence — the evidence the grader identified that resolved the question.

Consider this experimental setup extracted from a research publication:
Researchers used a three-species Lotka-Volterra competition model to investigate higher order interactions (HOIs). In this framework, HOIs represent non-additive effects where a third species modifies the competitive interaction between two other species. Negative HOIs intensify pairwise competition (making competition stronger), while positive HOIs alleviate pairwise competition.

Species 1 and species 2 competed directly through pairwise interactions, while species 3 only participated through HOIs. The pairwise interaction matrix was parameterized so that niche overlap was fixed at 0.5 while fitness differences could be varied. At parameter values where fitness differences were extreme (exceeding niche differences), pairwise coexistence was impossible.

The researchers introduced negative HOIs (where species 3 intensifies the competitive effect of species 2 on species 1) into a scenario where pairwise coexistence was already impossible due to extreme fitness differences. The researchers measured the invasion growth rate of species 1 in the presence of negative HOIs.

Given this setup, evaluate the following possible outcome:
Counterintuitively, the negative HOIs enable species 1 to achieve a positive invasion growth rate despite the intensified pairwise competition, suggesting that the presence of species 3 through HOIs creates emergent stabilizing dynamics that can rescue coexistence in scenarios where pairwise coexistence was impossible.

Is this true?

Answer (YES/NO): NO